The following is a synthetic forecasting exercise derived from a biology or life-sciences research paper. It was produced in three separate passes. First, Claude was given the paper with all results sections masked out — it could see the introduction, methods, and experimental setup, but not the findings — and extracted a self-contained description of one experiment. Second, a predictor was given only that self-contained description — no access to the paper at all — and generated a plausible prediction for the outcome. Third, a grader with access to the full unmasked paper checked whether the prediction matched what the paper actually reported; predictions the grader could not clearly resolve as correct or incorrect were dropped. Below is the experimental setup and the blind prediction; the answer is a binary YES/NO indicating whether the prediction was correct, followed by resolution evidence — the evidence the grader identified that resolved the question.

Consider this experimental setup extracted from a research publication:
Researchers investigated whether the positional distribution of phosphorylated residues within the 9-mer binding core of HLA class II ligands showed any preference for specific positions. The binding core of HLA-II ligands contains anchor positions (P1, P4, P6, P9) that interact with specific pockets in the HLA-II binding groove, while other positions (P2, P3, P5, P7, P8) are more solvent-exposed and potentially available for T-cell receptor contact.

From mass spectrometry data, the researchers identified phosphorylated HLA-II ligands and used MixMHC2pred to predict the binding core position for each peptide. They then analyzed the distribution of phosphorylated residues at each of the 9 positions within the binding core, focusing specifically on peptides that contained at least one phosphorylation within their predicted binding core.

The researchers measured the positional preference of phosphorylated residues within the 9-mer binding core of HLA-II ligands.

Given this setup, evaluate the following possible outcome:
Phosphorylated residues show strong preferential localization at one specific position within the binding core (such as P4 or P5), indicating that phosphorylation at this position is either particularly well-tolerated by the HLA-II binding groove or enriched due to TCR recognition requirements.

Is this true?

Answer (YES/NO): NO